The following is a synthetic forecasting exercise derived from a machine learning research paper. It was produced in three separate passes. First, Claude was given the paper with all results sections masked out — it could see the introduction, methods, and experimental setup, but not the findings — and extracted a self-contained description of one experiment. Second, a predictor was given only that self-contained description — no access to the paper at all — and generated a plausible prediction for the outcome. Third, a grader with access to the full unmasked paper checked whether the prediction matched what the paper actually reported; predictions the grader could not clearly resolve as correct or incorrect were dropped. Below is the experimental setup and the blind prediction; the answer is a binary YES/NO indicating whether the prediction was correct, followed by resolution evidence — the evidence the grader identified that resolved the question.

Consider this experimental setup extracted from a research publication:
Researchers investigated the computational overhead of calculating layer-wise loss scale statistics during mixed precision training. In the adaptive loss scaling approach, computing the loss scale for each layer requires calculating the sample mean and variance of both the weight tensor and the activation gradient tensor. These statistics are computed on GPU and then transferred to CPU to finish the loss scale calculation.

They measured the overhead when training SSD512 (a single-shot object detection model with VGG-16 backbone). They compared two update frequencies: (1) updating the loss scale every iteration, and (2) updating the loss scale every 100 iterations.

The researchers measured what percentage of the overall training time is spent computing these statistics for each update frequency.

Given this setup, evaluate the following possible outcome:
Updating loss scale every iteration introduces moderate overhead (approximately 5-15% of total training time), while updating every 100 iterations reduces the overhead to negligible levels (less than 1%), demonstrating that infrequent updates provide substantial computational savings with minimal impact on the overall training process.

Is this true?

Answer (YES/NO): NO